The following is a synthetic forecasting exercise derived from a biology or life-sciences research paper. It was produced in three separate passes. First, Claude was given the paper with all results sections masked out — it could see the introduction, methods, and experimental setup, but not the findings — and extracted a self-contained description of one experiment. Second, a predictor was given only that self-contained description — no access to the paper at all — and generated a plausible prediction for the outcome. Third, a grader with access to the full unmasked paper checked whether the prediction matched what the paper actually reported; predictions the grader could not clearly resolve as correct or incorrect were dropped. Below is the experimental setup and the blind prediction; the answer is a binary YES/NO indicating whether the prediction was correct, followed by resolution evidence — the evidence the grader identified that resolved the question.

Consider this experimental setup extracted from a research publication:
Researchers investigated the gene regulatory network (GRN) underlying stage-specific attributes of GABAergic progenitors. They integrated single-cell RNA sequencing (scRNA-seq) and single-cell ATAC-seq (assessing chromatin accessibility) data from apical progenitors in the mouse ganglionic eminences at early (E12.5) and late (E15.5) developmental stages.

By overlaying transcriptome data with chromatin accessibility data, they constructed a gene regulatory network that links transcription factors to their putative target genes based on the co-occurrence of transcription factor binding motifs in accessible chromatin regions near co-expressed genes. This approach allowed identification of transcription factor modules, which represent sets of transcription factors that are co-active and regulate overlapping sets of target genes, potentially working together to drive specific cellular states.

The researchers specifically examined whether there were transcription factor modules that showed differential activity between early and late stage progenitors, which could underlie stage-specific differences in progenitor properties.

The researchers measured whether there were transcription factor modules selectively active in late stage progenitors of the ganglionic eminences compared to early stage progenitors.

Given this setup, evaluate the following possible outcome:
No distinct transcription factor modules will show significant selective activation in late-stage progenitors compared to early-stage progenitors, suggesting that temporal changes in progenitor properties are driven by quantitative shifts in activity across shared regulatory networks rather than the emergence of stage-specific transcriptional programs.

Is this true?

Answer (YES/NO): NO